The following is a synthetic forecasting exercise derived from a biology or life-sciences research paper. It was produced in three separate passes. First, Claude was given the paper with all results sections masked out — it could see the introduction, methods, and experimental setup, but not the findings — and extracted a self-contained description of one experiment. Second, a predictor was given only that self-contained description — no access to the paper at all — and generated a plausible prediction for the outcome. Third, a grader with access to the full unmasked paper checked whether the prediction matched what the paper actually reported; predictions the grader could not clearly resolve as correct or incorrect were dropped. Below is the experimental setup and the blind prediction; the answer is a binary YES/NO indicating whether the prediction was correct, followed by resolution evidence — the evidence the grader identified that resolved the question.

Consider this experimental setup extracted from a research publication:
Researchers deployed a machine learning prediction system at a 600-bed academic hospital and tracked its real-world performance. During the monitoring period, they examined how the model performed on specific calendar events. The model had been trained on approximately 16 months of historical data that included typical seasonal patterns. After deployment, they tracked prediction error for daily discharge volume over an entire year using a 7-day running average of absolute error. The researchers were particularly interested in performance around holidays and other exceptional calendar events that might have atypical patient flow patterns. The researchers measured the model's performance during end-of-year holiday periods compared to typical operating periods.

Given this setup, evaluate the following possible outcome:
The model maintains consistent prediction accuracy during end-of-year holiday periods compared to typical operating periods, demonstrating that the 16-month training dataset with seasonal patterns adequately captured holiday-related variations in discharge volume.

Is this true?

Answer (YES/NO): NO